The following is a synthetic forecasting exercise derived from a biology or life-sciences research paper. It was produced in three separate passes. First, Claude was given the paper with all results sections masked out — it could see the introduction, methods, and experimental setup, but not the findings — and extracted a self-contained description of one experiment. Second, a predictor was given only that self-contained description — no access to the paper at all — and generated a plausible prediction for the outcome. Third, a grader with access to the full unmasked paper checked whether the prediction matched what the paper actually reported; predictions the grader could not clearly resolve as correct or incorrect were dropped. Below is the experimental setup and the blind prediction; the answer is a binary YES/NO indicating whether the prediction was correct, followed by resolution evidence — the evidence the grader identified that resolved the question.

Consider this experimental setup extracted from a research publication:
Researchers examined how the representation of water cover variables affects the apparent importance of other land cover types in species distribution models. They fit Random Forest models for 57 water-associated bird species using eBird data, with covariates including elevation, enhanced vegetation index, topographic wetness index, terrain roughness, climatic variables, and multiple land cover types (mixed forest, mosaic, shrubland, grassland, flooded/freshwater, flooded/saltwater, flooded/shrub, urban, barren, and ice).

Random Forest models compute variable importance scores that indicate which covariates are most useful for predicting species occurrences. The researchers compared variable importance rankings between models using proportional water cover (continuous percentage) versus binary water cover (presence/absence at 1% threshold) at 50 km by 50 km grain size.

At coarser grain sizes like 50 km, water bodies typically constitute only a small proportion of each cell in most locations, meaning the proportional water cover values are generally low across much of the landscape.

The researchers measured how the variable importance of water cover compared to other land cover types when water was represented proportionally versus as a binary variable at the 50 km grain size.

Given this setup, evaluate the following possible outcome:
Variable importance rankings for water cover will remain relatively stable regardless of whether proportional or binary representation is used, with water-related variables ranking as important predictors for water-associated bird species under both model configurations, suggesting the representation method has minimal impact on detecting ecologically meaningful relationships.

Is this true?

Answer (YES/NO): NO